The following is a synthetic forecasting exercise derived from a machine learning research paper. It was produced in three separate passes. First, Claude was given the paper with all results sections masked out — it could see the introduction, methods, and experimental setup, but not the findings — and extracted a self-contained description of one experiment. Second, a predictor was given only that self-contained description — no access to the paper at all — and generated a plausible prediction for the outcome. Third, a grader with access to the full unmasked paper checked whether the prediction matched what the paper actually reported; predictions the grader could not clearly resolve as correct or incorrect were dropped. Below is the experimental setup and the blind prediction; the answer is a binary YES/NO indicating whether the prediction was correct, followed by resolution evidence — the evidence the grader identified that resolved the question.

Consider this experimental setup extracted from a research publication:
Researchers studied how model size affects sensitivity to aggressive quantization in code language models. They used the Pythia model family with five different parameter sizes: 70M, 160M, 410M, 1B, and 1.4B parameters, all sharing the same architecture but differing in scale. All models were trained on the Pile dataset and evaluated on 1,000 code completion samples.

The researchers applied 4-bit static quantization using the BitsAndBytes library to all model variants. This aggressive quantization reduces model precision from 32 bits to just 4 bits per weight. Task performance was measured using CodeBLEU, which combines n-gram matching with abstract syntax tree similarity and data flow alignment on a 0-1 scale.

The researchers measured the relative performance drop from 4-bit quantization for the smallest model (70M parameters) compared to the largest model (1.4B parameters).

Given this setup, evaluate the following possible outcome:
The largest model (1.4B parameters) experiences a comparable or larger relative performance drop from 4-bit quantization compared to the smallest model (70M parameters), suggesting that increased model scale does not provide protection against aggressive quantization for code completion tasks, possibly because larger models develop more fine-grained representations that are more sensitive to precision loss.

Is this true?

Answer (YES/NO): NO